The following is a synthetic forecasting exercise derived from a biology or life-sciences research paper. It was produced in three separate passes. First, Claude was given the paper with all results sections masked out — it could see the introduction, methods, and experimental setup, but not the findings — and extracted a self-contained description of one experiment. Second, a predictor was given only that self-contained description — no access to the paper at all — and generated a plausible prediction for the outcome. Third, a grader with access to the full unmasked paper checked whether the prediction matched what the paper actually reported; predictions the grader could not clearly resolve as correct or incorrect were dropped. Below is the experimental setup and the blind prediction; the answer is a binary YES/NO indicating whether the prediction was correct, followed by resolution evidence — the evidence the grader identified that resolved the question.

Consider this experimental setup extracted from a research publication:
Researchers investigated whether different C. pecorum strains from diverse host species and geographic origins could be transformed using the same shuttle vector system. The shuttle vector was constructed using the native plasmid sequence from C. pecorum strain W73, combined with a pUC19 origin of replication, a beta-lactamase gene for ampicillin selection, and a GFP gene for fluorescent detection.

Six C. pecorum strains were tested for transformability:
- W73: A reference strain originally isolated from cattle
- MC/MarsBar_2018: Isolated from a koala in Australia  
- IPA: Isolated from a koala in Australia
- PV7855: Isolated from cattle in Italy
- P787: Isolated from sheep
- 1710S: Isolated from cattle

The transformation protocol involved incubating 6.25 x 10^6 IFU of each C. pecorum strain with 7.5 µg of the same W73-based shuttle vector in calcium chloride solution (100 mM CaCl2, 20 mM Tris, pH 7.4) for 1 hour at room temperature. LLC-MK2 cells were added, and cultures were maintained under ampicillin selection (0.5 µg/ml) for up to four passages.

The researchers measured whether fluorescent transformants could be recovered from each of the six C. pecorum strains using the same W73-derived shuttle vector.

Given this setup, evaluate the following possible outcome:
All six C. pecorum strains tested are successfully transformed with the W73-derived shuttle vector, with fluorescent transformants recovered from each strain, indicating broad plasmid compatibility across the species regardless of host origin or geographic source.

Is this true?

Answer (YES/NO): NO